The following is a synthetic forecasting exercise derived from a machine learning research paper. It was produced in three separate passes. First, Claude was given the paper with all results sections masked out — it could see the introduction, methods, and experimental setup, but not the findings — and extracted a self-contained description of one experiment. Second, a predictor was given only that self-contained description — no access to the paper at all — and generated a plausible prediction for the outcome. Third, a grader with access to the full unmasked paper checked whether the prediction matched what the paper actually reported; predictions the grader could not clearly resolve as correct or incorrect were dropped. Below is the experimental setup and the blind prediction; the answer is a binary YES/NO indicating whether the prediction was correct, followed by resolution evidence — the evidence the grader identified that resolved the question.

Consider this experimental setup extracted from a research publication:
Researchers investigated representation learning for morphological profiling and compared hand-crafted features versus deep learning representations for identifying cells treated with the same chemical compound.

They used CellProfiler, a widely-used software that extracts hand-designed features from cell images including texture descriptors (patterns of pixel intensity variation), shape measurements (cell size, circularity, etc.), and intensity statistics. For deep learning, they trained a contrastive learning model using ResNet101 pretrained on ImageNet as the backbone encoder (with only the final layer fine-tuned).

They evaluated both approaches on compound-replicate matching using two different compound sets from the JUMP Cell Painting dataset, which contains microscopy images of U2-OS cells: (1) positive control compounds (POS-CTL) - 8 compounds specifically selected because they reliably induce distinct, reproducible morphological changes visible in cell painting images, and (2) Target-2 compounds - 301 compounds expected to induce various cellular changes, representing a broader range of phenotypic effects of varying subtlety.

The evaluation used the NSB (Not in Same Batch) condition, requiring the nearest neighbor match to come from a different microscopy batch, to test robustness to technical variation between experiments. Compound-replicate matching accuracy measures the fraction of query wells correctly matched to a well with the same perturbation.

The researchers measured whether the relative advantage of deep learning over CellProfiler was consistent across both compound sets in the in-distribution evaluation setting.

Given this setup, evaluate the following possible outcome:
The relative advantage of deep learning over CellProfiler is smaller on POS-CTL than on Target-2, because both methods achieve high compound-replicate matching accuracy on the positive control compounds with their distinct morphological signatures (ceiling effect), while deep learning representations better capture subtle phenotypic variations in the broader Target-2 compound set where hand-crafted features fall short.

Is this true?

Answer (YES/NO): NO